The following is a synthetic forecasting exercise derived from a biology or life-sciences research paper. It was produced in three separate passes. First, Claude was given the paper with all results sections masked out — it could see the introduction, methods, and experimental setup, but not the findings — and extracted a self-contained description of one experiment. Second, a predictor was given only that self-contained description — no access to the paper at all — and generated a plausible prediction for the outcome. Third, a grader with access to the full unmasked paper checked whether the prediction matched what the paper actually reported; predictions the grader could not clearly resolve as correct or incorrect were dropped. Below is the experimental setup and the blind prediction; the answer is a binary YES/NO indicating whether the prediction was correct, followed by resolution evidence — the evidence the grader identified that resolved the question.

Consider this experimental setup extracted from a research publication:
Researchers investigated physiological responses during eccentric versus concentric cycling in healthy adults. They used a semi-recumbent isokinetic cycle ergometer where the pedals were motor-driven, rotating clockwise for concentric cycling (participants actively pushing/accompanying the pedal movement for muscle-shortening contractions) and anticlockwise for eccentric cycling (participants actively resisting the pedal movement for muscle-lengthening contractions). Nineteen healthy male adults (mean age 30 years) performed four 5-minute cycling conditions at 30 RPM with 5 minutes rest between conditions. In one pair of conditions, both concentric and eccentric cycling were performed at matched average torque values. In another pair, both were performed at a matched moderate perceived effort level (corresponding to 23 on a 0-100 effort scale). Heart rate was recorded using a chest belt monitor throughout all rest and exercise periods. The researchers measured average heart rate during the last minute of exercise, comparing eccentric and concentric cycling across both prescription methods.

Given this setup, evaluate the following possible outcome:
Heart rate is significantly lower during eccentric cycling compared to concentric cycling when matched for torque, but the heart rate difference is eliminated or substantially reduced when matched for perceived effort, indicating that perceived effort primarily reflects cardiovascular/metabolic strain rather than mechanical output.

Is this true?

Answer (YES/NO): NO